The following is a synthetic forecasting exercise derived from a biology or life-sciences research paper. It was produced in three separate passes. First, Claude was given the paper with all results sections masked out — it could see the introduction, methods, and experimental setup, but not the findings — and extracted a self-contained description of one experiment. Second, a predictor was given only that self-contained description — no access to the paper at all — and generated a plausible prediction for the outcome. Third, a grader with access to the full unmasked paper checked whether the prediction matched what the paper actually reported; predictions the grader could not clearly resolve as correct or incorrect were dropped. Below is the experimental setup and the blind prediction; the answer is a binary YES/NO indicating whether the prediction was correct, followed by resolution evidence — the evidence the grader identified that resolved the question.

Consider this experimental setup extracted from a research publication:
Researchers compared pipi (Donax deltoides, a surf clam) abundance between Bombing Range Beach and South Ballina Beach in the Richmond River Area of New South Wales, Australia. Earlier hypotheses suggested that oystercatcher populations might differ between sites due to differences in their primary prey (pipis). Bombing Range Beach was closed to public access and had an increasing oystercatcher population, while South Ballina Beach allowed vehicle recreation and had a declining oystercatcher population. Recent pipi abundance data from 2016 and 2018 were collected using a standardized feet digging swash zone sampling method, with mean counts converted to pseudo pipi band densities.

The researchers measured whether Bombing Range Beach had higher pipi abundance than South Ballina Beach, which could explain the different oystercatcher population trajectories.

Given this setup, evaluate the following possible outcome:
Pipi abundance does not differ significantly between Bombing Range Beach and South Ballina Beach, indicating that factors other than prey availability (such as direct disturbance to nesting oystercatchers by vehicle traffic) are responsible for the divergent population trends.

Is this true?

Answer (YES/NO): YES